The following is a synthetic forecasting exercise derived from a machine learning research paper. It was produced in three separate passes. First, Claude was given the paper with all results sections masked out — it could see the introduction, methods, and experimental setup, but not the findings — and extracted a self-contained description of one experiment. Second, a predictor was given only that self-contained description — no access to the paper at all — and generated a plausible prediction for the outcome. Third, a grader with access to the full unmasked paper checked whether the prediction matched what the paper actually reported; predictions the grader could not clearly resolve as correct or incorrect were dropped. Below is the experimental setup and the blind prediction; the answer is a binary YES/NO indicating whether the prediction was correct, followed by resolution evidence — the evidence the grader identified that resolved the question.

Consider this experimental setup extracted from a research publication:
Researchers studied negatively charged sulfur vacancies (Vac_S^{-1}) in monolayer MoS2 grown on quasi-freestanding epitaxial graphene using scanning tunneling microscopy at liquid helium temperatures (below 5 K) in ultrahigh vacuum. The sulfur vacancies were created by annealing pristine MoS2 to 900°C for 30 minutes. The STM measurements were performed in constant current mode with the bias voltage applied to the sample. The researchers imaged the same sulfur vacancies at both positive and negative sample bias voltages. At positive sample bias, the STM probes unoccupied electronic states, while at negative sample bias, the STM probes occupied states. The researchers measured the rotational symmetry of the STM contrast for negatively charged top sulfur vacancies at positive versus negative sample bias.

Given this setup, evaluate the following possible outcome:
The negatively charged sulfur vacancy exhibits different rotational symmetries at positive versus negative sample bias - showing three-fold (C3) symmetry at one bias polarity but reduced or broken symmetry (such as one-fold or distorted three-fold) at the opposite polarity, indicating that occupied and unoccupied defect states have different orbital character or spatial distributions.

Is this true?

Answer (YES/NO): YES